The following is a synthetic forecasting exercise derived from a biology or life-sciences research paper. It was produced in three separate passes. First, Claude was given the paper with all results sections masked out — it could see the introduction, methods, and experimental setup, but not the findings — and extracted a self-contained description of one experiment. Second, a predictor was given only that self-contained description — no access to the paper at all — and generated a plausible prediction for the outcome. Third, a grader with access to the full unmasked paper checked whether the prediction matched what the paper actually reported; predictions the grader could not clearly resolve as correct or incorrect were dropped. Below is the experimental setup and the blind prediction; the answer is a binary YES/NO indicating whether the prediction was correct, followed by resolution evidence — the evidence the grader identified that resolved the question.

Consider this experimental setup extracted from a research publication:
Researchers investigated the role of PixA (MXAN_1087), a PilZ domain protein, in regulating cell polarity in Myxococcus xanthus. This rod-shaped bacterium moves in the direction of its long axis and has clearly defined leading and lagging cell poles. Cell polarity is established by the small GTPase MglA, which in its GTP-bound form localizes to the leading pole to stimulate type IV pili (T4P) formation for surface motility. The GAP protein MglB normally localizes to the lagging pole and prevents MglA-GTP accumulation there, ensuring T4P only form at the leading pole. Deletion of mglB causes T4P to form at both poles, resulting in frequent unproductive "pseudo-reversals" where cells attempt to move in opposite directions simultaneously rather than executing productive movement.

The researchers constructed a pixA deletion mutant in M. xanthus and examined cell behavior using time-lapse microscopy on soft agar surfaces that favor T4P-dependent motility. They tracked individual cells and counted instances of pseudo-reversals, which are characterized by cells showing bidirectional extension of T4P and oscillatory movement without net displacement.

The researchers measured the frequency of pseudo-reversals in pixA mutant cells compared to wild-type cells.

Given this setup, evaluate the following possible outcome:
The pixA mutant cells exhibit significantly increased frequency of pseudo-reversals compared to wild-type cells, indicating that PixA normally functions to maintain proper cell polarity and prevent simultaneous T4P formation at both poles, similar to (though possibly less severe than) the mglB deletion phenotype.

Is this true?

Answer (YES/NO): YES